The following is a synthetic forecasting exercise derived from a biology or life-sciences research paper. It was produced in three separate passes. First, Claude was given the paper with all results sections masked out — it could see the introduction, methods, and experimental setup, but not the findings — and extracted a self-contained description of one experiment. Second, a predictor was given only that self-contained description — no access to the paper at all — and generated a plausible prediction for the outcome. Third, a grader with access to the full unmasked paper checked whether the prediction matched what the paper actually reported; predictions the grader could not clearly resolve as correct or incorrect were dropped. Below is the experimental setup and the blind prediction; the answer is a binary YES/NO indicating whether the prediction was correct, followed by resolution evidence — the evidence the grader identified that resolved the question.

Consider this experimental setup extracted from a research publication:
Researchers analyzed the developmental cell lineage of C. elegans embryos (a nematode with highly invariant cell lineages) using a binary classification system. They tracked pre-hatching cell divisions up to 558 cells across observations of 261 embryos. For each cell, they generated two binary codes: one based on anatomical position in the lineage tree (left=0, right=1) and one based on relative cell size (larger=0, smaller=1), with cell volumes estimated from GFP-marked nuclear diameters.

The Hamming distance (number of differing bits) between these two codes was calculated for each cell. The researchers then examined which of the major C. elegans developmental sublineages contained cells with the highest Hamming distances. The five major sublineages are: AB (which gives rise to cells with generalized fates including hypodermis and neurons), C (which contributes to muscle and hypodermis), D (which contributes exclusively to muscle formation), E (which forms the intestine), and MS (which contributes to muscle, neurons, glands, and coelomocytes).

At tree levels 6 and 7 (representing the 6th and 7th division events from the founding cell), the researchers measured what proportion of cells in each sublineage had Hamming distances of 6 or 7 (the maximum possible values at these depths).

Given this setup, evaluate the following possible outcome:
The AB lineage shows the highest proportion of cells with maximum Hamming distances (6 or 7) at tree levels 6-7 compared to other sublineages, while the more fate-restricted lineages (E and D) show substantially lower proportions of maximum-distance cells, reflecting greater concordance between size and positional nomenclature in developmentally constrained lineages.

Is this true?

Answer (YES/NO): NO